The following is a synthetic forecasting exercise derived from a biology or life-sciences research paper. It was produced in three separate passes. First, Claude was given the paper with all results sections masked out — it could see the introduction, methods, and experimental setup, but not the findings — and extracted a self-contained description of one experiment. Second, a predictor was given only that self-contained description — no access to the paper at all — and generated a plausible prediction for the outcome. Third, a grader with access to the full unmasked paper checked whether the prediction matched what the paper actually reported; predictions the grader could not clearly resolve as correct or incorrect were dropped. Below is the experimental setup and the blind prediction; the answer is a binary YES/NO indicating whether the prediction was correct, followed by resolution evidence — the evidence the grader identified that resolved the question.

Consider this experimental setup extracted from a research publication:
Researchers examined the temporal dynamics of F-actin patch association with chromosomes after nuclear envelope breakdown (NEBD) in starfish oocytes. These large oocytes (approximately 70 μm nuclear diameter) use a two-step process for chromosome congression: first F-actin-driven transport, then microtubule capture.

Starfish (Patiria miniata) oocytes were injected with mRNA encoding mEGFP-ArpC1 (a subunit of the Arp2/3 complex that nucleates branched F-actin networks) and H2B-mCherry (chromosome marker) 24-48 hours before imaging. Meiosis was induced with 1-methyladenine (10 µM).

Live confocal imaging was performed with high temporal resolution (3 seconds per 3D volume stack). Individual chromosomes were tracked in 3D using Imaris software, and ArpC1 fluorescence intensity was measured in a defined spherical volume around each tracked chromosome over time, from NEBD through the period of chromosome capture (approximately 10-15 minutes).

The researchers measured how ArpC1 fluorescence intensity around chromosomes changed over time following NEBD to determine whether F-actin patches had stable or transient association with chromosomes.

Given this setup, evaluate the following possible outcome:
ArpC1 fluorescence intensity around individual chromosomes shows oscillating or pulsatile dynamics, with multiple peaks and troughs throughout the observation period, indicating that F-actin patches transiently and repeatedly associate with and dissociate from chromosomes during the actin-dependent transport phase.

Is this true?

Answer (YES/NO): NO